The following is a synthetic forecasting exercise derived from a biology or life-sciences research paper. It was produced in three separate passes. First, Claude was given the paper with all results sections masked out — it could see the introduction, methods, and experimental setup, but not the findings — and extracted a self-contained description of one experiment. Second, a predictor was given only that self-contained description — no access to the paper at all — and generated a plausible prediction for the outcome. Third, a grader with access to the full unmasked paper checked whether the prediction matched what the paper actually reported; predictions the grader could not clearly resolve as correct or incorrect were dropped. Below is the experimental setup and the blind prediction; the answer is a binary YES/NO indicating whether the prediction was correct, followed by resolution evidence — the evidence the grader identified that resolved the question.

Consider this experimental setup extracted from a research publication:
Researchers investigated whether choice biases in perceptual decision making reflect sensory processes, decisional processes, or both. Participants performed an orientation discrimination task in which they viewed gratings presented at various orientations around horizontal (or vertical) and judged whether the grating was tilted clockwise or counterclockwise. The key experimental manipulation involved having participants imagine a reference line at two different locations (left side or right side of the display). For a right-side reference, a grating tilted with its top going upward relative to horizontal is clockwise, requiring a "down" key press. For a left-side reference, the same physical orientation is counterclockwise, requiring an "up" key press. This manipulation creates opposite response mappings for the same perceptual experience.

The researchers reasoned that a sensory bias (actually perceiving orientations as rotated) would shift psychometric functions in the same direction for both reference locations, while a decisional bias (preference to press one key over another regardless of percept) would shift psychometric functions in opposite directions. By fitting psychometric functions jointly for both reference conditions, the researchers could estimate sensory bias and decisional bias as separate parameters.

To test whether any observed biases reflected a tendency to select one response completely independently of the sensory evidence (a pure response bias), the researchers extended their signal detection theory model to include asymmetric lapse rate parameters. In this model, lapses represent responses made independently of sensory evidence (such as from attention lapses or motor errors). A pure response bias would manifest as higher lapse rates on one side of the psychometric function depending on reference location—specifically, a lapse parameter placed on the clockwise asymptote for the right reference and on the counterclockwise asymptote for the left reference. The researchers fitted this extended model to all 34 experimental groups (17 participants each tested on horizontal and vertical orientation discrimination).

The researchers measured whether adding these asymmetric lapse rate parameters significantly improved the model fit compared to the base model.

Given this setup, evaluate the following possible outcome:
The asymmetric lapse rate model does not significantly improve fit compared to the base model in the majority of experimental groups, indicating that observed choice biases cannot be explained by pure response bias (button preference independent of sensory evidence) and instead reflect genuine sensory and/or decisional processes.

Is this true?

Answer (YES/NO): YES